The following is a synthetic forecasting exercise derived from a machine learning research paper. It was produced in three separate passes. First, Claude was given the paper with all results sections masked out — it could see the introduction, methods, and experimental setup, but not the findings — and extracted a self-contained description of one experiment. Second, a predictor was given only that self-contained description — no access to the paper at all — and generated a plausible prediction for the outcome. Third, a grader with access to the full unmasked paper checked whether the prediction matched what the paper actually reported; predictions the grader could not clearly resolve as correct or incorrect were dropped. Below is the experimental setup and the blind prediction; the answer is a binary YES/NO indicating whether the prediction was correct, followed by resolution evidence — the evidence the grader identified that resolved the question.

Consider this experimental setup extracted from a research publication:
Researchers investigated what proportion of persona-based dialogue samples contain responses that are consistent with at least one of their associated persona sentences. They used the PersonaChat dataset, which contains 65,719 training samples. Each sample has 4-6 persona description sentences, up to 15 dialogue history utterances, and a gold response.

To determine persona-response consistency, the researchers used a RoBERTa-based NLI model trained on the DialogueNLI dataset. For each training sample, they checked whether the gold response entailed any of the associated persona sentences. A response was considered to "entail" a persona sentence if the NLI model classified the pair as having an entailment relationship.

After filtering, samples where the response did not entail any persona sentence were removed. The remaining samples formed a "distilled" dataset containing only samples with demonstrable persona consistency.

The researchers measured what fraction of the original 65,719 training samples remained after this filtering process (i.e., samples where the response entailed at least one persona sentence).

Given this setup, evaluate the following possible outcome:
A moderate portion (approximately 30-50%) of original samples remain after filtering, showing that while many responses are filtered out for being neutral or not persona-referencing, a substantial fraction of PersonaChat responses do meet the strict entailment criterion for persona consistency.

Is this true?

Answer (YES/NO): YES